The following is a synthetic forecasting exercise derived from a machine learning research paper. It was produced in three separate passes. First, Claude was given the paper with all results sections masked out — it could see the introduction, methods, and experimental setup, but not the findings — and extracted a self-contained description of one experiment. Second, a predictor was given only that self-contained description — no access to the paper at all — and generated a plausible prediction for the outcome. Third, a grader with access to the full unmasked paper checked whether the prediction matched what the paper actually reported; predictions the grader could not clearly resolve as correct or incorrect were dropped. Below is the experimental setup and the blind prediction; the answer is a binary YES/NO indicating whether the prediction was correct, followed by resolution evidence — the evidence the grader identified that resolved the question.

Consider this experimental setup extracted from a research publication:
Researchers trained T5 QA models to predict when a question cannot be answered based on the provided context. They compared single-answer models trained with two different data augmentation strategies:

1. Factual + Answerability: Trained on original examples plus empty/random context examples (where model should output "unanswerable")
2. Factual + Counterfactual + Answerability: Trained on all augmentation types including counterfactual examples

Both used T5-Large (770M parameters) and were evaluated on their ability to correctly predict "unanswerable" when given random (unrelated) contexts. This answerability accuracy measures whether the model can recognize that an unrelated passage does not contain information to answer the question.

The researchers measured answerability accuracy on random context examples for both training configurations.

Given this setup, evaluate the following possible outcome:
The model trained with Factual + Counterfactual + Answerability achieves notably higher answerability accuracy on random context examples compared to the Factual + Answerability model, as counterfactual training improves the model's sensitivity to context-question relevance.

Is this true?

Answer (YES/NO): YES